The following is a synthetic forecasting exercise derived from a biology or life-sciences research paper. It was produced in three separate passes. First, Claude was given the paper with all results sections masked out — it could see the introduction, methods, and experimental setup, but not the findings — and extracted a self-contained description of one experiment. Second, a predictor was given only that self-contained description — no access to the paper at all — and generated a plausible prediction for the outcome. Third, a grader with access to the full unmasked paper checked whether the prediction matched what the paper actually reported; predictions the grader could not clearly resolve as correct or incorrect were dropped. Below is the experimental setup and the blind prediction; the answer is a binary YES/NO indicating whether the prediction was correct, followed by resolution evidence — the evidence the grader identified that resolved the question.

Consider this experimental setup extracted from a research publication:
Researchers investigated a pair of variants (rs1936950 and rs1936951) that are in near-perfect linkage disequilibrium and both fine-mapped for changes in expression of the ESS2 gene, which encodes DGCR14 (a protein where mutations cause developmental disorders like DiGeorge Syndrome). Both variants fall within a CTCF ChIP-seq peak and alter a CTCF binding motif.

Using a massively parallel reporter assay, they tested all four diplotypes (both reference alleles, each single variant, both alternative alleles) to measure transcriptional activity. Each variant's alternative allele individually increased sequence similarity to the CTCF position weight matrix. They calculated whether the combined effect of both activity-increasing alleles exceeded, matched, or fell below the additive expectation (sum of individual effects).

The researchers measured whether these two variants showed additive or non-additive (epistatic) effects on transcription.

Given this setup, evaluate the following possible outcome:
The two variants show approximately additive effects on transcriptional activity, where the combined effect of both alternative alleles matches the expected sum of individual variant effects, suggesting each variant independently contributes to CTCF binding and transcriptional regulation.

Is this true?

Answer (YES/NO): NO